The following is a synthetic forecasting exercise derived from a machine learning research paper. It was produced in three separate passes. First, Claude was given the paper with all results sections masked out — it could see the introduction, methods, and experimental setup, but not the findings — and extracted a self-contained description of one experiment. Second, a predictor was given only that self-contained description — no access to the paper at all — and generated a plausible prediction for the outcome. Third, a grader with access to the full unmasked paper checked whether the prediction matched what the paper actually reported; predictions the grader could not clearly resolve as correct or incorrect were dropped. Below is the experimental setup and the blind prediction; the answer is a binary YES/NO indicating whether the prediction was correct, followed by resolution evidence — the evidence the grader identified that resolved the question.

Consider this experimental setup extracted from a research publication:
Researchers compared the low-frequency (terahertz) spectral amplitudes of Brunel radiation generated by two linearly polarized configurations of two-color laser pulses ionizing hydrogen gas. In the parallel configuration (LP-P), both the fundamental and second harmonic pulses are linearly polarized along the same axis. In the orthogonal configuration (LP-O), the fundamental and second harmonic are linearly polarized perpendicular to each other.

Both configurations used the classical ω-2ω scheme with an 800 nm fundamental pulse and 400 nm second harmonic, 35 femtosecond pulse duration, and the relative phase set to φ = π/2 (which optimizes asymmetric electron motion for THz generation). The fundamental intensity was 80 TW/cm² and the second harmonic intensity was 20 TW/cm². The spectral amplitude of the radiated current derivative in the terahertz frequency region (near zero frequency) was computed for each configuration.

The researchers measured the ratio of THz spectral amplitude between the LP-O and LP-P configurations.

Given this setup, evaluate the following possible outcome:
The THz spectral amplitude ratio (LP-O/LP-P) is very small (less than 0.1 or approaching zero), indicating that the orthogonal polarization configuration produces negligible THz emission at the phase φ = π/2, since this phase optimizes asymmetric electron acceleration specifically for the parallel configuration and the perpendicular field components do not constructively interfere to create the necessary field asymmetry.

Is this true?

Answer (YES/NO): NO